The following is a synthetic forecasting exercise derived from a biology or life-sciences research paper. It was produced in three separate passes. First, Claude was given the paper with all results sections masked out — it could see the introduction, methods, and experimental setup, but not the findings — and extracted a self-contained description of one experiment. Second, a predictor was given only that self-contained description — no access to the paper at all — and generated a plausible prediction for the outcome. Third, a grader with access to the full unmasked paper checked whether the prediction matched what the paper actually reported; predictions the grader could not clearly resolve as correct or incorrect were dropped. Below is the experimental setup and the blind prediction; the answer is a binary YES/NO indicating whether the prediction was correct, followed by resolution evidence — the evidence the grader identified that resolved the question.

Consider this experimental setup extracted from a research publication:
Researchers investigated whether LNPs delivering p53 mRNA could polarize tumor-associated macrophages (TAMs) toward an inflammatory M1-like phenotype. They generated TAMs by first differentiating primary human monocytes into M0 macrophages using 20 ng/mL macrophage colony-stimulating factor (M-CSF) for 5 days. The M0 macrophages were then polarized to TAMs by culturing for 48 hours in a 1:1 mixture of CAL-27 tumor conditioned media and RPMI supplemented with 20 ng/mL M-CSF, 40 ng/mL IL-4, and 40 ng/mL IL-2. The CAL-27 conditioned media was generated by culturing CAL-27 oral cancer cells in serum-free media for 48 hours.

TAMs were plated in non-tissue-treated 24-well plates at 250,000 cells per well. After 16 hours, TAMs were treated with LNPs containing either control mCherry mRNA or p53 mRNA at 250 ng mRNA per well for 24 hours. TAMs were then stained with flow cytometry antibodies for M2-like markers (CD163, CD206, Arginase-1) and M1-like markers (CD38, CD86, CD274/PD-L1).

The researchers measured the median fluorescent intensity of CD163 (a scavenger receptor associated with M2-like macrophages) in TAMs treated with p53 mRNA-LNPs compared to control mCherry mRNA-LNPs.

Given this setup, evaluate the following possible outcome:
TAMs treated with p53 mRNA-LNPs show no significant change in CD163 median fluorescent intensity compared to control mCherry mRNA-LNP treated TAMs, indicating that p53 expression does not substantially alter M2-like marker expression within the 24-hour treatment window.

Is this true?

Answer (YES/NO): YES